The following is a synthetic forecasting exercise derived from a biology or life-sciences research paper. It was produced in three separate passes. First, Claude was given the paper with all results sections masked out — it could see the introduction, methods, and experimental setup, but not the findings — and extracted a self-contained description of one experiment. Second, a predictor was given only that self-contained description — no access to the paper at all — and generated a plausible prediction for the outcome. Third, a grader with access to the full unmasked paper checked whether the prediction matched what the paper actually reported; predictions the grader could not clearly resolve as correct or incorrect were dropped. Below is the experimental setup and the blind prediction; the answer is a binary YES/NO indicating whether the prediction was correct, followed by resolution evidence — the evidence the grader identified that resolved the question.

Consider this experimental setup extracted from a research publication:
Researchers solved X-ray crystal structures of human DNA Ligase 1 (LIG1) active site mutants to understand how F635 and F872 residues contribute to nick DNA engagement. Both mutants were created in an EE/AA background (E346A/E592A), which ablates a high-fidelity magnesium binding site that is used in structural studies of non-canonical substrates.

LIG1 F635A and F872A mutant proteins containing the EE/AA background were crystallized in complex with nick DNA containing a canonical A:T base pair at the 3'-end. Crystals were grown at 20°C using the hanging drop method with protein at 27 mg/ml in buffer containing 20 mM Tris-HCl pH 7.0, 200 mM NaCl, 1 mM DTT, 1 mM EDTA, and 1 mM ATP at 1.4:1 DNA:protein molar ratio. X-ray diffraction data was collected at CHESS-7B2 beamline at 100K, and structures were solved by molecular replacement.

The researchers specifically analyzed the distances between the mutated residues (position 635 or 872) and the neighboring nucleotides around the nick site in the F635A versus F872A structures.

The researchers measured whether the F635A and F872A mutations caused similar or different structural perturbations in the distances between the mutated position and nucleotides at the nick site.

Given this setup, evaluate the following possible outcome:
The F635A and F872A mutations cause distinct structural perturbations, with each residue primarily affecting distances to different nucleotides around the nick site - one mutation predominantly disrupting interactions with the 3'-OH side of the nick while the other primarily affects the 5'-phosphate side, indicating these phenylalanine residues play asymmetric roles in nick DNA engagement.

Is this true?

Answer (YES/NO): YES